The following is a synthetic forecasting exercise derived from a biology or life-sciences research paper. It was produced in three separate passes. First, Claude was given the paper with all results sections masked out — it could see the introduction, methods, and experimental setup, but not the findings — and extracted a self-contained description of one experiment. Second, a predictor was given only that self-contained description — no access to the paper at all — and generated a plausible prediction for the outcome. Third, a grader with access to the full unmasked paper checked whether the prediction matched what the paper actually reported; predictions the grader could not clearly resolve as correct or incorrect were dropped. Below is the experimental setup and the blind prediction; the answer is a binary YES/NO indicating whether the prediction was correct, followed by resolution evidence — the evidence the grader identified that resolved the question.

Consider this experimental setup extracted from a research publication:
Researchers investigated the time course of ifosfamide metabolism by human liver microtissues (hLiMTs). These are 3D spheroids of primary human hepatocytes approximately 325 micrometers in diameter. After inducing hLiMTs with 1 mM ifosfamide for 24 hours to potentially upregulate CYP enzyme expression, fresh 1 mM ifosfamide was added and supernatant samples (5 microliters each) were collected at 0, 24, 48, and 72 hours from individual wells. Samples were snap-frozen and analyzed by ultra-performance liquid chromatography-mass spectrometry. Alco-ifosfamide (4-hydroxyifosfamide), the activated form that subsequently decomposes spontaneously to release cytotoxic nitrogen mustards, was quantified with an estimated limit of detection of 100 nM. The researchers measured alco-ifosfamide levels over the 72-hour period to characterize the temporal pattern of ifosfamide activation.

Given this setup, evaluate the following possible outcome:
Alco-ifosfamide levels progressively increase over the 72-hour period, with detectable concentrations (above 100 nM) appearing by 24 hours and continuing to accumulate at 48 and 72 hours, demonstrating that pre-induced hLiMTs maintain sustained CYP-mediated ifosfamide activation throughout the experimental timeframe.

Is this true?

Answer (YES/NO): YES